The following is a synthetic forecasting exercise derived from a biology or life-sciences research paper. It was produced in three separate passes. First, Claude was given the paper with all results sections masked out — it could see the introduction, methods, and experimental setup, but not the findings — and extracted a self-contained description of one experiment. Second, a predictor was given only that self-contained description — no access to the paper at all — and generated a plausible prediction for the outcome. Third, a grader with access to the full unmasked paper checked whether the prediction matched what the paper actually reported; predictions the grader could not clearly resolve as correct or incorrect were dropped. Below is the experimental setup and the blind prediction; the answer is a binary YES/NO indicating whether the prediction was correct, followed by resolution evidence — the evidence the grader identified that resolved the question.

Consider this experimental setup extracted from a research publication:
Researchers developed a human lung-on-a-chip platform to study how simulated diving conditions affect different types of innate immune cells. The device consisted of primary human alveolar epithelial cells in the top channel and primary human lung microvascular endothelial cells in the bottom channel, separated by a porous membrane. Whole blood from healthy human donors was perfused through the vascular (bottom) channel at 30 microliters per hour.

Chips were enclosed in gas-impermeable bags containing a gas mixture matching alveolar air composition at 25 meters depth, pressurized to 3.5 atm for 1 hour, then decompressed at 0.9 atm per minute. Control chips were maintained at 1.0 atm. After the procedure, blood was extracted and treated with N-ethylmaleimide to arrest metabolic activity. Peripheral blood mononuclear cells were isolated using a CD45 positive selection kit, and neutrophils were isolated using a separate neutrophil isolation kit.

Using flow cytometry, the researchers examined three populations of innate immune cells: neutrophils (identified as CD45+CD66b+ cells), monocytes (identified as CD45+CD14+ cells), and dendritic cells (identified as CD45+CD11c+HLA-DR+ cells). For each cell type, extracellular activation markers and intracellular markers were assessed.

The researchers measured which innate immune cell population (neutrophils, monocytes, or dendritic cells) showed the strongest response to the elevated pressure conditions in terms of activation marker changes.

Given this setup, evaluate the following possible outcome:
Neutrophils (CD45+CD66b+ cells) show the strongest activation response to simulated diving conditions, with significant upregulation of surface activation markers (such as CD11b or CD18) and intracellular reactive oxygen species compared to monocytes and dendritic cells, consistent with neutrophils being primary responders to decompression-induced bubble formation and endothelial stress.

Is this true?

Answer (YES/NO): NO